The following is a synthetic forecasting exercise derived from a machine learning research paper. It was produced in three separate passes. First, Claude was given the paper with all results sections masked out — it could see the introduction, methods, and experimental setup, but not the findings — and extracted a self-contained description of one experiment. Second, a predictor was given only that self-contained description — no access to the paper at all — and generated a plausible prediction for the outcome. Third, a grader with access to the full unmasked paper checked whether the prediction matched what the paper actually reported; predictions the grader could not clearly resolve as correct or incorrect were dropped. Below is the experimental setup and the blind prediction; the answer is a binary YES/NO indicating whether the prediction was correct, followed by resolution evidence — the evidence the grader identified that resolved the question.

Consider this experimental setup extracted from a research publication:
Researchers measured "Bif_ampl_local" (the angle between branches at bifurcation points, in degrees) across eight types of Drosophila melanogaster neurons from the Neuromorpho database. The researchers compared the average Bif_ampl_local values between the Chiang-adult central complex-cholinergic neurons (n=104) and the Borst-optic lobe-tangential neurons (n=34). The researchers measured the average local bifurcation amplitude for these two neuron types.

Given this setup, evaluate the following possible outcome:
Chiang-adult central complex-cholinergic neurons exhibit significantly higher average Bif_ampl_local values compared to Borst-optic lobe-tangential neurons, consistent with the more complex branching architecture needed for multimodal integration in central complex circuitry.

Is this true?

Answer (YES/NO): YES